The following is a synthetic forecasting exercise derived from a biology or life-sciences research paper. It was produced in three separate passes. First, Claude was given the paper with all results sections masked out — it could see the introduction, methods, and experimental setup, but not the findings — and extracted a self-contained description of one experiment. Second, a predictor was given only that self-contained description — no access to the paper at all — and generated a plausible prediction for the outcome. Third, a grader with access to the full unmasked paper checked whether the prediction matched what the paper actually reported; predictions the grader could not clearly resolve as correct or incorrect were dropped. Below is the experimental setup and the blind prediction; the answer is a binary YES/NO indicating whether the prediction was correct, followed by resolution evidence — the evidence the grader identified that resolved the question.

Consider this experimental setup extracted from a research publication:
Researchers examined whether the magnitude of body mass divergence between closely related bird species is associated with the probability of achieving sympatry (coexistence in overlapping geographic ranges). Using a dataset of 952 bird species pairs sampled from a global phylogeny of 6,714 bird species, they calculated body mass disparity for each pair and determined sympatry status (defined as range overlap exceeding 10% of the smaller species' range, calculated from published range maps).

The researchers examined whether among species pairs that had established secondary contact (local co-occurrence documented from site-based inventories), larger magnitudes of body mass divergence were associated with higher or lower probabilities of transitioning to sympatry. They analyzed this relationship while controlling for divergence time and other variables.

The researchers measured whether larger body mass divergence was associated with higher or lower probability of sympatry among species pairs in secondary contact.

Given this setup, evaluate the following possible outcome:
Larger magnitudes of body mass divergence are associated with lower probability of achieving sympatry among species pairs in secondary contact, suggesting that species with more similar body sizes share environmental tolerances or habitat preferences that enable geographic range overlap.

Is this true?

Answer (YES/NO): NO